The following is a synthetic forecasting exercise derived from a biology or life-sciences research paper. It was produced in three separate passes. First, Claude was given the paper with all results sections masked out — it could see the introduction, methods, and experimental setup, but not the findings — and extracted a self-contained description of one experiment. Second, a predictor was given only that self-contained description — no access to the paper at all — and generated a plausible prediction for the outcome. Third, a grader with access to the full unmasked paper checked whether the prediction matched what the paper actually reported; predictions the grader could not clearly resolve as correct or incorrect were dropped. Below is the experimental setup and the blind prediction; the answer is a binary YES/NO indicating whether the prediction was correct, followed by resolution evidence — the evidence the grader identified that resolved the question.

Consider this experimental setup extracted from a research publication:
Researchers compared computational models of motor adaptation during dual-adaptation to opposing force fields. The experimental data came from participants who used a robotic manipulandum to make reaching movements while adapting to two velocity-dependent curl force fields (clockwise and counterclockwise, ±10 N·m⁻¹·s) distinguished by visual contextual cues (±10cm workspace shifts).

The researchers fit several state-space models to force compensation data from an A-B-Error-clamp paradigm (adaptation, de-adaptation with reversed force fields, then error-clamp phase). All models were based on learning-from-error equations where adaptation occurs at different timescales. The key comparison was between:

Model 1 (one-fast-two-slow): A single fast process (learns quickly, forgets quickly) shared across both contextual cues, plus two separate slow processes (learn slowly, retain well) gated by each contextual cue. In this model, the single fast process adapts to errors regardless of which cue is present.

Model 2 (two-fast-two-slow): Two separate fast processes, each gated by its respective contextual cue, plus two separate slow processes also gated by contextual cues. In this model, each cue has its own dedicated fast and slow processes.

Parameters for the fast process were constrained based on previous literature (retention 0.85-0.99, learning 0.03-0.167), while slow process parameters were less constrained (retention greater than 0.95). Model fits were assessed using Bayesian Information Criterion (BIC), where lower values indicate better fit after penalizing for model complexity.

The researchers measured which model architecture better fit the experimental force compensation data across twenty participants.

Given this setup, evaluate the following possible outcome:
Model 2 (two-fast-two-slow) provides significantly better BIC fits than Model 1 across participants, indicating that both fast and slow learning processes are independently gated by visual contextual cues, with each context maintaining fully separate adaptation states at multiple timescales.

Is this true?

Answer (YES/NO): YES